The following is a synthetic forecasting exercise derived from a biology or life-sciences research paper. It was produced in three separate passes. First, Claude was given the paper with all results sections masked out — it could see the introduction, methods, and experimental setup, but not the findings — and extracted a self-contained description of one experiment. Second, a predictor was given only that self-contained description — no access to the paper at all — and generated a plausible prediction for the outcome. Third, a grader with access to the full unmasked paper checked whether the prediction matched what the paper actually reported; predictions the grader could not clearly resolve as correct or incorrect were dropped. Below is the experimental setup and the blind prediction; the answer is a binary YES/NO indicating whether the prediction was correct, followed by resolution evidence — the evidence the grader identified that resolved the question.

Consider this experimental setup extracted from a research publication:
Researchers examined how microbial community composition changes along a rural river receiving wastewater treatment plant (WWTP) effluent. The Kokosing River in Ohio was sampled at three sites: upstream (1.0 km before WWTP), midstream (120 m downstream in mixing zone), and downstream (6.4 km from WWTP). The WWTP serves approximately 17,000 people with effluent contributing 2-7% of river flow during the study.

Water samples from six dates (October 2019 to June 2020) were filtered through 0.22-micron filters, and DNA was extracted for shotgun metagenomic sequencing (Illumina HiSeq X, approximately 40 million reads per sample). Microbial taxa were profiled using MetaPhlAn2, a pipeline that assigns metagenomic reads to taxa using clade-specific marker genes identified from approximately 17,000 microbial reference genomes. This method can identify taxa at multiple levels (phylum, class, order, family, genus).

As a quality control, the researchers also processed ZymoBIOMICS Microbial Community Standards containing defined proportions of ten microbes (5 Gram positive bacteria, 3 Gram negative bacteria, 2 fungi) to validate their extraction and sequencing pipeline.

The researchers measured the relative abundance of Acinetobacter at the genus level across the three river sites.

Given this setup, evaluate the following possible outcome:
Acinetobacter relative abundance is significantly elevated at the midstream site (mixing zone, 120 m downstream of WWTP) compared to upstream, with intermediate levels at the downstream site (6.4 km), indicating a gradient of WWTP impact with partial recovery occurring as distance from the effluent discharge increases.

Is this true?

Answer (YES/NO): NO